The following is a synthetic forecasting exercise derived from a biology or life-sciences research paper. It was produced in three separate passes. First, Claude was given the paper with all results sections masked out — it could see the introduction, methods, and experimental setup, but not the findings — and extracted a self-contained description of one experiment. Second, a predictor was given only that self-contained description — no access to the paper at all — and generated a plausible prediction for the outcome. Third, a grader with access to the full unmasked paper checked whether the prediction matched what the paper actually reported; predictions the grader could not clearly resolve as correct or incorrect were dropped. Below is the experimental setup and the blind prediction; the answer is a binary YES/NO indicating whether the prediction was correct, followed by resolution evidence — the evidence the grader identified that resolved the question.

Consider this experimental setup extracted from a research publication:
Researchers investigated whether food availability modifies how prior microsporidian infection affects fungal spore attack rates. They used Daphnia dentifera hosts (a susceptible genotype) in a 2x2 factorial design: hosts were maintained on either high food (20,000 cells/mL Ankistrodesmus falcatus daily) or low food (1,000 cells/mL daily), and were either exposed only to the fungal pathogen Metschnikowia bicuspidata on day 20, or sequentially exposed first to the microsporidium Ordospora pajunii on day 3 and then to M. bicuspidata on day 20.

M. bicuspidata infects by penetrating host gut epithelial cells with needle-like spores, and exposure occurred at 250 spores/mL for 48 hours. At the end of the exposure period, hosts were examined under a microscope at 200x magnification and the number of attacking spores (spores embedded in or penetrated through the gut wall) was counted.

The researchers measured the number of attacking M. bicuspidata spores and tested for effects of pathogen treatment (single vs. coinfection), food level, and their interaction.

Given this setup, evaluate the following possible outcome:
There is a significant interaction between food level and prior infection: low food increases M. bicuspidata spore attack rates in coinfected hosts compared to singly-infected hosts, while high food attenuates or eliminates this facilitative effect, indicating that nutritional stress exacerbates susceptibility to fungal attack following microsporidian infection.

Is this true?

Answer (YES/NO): NO